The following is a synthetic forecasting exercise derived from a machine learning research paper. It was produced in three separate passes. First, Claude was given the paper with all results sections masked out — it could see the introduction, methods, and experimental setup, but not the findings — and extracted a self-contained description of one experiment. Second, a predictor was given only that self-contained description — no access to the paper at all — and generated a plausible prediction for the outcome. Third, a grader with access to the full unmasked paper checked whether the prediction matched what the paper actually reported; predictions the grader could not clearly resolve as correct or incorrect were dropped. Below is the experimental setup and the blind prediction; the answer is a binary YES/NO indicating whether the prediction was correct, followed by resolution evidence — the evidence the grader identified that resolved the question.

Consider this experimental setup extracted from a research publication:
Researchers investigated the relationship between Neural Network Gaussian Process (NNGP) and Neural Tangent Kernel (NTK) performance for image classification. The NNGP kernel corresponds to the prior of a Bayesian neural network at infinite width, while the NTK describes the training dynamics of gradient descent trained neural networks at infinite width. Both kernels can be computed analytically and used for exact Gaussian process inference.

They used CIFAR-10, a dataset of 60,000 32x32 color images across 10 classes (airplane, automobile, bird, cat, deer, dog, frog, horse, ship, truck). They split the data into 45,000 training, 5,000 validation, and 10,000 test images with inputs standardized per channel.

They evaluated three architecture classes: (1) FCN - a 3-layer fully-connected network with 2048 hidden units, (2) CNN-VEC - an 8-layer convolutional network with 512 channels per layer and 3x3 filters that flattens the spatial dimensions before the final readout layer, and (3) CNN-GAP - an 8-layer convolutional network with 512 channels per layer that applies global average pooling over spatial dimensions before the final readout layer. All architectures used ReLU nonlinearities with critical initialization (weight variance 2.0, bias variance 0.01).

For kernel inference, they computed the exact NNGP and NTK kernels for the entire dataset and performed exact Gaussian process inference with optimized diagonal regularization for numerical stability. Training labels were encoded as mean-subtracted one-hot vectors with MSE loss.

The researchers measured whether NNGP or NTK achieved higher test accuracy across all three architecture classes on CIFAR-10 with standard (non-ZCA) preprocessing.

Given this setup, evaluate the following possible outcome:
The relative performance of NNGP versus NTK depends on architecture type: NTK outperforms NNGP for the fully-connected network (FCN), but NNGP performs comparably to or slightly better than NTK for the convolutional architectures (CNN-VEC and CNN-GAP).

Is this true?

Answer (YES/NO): NO